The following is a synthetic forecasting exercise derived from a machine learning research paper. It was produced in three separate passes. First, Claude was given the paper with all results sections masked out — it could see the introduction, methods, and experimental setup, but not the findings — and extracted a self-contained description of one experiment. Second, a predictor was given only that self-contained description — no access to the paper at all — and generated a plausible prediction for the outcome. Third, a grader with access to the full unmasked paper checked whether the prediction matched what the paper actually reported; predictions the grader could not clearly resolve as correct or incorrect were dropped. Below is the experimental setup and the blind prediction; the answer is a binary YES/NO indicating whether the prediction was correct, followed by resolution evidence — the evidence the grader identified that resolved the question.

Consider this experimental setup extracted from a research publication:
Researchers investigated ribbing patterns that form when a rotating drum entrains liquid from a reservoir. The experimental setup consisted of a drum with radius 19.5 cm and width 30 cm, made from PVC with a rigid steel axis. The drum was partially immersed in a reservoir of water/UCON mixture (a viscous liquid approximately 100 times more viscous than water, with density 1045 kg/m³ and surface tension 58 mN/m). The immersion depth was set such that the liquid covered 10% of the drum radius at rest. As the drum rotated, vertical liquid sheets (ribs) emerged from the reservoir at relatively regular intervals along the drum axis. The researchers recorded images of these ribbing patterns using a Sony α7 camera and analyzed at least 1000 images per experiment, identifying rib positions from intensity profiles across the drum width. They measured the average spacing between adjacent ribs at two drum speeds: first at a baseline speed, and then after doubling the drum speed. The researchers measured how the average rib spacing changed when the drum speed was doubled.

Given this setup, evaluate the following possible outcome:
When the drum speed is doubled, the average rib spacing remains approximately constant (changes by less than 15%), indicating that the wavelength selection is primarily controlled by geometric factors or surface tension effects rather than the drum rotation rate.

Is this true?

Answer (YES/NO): YES